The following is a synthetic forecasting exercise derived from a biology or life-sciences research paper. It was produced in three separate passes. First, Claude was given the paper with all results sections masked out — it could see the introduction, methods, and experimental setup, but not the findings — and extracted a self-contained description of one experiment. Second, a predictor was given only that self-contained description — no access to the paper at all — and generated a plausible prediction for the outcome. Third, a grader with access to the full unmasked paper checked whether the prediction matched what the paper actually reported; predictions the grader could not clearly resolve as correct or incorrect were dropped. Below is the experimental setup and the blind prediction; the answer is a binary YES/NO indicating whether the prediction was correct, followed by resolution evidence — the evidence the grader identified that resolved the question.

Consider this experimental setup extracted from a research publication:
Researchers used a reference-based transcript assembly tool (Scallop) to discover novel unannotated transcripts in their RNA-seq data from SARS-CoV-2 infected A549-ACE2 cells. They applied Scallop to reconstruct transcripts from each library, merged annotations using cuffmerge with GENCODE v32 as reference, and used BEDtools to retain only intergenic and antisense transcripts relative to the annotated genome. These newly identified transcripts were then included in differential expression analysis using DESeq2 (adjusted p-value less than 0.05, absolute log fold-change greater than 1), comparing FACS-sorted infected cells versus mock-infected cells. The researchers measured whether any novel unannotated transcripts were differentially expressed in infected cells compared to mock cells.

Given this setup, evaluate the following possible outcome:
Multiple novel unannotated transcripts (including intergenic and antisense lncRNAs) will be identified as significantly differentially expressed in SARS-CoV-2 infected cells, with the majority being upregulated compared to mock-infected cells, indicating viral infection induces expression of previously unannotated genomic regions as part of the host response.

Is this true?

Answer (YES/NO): NO